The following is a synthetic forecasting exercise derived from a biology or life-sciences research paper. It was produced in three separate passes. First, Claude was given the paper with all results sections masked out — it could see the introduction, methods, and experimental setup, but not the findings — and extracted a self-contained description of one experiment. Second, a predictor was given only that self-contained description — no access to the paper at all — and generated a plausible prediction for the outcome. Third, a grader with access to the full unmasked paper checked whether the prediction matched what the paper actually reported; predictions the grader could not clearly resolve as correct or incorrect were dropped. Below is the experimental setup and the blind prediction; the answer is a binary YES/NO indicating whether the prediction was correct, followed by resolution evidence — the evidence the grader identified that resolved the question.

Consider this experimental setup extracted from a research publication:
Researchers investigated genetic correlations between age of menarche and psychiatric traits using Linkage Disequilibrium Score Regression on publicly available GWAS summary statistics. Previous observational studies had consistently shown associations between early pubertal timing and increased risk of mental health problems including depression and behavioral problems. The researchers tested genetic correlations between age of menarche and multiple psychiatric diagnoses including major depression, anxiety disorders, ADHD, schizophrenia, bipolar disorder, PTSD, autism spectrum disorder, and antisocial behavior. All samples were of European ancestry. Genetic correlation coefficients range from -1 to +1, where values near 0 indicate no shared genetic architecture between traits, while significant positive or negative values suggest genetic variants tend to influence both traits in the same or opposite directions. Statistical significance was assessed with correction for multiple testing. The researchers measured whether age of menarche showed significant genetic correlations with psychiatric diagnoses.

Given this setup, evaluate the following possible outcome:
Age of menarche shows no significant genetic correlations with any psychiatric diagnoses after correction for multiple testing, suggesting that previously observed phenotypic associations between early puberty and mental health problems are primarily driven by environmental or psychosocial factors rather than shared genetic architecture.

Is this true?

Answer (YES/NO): YES